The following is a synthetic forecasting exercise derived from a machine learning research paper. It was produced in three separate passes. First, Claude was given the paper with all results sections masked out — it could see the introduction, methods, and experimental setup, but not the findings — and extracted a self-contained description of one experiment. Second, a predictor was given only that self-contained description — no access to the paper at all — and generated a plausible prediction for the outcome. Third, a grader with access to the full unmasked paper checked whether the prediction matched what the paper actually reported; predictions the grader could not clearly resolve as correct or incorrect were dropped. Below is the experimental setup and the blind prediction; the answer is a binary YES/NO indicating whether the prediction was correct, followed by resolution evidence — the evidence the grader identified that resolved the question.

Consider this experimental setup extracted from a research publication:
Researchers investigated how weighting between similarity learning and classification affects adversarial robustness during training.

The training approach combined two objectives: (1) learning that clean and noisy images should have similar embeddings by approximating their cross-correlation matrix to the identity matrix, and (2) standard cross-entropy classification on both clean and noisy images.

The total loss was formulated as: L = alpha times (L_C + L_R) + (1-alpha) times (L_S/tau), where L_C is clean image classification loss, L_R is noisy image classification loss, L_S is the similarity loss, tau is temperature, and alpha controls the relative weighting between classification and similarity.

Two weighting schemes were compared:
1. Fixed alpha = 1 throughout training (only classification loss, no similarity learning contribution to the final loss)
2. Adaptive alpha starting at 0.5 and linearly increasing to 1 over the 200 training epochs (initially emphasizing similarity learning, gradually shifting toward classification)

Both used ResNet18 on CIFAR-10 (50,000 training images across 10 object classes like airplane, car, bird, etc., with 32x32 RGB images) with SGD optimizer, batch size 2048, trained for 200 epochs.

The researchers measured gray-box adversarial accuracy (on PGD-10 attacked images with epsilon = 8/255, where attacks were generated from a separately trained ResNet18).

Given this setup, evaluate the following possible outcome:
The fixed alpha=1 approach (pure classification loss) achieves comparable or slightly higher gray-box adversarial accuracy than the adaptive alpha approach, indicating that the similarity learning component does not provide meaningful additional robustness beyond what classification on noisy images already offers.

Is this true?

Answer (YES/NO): NO